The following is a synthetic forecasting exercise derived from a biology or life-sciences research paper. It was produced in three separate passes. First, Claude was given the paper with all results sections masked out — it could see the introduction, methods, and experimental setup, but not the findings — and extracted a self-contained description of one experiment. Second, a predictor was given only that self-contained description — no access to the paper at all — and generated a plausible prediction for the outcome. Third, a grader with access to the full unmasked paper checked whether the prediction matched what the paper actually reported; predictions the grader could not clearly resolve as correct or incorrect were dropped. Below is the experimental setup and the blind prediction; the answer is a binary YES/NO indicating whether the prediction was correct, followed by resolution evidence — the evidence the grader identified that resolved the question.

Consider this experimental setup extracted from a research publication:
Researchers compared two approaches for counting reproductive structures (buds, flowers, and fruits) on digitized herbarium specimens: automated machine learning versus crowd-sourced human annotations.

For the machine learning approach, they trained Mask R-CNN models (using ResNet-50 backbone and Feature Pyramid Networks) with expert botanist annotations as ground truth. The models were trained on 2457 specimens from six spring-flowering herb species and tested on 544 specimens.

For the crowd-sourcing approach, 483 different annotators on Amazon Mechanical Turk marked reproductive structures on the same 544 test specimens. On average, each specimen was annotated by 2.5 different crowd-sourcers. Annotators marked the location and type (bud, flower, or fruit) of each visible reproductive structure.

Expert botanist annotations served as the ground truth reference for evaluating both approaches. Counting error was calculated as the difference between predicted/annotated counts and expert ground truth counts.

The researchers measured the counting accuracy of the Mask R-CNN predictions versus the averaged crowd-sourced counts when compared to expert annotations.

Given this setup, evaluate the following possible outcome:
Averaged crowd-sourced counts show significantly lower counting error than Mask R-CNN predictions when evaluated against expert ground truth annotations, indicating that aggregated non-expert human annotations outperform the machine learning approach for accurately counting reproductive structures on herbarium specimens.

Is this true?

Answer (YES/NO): NO